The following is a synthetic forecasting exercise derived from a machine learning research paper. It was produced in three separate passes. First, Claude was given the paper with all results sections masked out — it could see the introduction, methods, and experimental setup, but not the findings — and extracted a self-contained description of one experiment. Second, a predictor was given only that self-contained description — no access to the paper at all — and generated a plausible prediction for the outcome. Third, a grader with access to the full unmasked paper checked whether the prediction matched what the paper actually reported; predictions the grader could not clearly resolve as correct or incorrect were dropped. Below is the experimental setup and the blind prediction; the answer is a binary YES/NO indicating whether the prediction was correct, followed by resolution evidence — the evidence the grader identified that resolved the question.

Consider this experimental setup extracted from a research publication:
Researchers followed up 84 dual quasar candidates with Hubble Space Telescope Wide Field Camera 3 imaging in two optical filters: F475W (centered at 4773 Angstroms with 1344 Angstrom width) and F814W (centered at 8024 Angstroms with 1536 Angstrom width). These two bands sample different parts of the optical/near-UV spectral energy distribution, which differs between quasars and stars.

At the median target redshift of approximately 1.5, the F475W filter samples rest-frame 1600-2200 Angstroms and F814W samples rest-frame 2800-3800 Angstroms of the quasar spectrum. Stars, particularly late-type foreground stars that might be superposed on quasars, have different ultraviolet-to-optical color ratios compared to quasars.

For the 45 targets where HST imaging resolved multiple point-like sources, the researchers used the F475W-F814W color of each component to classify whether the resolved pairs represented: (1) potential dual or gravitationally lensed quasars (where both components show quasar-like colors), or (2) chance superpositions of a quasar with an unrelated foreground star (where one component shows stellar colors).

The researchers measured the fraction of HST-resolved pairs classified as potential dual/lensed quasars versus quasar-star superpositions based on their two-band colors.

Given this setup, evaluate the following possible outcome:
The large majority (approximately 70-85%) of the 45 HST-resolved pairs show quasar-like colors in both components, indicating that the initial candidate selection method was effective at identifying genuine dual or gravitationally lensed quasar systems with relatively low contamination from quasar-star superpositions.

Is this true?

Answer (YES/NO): NO